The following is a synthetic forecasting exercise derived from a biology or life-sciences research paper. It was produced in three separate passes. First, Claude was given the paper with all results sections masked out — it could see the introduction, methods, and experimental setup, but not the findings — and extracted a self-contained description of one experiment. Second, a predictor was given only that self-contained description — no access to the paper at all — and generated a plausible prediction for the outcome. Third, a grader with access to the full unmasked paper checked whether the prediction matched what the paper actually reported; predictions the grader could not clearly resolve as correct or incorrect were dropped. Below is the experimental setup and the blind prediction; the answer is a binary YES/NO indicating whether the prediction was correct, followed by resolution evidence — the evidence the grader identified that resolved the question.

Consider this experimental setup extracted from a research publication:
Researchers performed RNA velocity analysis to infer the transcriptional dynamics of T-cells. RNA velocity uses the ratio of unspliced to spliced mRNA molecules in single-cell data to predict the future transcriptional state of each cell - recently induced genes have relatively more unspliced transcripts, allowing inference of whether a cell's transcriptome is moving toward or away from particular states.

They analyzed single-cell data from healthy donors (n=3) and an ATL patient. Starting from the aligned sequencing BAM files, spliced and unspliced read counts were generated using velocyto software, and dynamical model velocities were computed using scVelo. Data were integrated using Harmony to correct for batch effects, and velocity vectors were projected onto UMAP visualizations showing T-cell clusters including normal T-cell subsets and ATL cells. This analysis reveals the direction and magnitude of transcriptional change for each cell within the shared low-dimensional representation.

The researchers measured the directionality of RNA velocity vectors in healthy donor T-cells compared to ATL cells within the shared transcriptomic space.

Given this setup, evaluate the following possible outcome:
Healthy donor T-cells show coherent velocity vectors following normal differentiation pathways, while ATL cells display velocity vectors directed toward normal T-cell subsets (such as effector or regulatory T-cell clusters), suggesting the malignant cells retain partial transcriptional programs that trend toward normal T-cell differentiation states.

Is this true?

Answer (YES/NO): NO